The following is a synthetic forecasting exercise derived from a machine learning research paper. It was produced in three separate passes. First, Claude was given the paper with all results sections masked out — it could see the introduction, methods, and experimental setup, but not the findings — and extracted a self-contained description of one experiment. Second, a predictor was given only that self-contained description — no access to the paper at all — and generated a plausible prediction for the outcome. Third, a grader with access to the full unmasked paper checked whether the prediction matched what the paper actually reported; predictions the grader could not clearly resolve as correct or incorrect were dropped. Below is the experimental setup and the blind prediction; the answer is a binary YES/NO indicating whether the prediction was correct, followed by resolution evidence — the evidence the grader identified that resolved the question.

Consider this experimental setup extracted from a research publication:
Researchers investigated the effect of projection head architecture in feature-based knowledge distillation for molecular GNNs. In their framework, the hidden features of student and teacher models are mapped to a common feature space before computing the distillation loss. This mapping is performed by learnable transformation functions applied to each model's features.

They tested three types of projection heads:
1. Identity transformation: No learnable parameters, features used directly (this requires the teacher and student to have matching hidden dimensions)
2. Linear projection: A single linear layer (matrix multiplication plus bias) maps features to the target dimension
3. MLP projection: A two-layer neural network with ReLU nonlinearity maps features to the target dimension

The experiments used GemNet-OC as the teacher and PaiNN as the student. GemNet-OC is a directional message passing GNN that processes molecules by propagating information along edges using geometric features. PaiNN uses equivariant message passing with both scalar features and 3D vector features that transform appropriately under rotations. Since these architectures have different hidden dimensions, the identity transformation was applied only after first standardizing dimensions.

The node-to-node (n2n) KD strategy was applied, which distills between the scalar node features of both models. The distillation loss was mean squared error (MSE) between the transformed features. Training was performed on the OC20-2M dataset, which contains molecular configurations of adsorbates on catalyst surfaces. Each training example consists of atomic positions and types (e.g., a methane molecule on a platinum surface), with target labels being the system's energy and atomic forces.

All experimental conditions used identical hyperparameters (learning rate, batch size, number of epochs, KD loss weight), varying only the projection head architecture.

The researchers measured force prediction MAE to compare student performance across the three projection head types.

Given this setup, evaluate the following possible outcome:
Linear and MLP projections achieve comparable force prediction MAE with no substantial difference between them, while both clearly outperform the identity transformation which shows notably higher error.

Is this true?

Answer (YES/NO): NO